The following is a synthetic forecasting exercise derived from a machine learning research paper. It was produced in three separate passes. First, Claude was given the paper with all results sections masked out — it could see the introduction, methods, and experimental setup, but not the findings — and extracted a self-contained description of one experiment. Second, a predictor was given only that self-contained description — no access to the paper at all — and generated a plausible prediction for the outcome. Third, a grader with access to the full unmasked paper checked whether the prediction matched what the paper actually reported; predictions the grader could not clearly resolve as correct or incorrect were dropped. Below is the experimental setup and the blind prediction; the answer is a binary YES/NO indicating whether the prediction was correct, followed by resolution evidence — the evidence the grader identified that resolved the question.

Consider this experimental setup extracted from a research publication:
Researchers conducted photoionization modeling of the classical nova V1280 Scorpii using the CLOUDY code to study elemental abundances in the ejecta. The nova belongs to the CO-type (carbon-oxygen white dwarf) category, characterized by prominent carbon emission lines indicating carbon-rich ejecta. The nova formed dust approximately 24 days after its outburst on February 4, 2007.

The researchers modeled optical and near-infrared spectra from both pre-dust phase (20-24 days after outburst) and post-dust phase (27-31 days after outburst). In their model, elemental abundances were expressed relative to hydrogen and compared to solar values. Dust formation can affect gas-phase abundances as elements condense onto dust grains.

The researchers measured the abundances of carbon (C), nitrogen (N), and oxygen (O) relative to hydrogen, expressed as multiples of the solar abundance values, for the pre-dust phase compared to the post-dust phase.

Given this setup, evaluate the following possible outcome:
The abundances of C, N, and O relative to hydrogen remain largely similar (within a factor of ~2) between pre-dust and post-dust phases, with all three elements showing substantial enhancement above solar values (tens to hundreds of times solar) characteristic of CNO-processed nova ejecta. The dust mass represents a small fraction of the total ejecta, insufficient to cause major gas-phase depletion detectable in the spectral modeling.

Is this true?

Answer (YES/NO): NO